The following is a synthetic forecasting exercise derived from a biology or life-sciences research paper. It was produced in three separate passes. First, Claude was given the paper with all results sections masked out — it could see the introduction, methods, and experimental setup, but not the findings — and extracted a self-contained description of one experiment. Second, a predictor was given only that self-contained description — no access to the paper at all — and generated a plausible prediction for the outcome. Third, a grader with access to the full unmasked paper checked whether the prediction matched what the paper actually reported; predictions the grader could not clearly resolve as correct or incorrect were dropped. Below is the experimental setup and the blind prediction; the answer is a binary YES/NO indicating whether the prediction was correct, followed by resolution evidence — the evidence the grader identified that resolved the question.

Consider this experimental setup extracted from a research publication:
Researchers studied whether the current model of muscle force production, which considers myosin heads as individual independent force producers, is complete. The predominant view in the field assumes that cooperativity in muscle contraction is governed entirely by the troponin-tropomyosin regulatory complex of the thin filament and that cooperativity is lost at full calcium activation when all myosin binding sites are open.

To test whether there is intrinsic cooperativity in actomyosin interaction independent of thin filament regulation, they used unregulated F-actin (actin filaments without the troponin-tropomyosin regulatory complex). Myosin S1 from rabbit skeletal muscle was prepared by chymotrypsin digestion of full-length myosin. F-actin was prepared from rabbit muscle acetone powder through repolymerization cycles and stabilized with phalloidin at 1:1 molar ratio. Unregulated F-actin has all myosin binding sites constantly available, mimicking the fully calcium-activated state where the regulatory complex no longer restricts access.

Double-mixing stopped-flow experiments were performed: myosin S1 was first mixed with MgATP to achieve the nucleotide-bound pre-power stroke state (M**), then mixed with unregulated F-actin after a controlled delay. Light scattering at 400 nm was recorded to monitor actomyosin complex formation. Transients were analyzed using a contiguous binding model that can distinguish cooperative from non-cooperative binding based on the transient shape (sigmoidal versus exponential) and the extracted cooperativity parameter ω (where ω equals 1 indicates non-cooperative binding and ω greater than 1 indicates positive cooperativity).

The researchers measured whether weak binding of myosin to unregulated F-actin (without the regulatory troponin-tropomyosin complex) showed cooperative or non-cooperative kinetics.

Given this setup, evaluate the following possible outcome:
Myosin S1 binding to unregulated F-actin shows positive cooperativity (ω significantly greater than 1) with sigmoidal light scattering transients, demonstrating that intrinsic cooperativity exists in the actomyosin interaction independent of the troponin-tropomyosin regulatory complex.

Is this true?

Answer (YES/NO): YES